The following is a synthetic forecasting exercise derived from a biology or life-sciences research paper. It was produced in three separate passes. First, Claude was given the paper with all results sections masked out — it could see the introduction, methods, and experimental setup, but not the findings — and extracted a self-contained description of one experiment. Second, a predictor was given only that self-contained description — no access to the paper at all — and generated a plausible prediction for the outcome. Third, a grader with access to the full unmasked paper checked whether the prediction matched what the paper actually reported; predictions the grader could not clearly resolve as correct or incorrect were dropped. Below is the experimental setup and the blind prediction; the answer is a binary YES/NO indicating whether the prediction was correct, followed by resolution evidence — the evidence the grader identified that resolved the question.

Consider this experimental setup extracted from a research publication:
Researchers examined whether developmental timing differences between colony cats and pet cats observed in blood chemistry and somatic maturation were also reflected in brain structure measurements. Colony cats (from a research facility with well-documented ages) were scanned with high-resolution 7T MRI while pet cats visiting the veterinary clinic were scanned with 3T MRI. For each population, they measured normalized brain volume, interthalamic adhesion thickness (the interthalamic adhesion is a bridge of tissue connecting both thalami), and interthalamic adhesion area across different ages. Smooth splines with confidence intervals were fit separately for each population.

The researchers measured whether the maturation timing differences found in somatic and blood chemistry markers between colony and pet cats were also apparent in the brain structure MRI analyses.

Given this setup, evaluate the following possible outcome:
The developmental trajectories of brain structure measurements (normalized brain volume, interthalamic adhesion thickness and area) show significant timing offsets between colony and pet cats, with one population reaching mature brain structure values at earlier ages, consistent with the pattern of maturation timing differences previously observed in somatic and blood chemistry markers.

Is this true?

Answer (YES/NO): NO